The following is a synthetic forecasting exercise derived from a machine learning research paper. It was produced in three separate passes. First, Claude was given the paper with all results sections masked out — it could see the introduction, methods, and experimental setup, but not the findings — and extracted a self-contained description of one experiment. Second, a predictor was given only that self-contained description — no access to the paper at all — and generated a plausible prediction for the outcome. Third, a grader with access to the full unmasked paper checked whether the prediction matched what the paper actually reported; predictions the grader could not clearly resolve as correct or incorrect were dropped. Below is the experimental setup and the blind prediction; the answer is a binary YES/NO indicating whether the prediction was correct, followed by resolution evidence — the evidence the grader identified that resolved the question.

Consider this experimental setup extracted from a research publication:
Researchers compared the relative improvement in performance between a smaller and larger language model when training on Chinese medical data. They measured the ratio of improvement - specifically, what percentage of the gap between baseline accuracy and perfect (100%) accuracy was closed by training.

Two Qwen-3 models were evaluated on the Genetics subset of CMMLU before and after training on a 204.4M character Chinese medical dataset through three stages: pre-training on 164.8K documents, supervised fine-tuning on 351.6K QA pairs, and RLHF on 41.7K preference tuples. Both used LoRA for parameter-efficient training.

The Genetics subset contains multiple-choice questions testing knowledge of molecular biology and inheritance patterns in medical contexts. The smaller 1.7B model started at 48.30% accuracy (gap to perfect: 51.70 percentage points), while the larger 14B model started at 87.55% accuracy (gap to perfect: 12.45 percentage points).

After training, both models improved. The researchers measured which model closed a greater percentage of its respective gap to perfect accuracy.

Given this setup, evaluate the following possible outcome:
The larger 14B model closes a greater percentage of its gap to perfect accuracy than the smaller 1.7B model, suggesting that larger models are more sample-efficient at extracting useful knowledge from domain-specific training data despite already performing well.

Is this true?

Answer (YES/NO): YES